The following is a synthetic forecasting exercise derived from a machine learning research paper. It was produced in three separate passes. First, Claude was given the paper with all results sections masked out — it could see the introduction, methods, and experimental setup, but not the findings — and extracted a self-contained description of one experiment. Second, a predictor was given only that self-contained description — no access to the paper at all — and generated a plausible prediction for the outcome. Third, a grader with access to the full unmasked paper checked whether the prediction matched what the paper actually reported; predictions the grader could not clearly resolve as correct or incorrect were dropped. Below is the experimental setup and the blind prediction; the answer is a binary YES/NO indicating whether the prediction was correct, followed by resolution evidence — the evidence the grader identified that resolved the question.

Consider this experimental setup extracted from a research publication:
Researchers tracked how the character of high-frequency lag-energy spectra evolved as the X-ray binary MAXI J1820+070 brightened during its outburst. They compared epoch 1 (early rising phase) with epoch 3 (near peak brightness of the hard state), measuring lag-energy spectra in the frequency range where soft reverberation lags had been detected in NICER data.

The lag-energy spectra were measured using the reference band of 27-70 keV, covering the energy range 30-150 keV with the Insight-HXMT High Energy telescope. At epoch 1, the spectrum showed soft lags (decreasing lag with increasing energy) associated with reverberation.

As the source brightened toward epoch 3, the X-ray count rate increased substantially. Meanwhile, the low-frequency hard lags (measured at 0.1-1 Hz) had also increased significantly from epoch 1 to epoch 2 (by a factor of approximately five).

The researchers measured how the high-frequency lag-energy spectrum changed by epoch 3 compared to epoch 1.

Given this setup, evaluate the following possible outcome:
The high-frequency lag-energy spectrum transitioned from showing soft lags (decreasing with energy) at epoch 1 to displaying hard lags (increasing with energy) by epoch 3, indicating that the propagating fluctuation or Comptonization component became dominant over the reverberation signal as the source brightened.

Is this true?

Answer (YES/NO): YES